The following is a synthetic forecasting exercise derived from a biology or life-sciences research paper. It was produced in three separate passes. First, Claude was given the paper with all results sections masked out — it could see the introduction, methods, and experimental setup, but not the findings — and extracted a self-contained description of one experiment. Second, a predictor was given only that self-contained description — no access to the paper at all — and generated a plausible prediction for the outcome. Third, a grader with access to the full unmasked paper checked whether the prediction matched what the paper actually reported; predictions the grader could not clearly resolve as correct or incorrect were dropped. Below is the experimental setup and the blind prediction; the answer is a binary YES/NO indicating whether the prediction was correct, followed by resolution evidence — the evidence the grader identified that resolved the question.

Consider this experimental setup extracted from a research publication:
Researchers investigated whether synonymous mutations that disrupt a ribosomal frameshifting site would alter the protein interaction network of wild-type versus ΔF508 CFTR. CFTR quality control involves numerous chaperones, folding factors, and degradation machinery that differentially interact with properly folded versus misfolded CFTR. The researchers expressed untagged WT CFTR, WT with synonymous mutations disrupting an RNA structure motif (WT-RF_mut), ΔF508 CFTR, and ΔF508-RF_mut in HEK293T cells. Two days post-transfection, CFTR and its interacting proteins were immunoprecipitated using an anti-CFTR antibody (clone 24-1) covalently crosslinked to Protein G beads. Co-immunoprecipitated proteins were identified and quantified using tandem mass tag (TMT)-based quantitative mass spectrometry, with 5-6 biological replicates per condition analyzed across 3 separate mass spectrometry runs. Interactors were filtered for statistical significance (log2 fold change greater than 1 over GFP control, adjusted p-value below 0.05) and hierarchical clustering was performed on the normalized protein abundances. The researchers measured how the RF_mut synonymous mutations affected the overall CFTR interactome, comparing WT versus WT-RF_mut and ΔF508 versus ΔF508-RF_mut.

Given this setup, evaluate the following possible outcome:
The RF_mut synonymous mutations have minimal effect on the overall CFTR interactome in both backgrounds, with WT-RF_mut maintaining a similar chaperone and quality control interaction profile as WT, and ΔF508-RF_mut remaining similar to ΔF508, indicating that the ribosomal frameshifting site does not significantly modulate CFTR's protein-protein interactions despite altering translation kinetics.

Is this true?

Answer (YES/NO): NO